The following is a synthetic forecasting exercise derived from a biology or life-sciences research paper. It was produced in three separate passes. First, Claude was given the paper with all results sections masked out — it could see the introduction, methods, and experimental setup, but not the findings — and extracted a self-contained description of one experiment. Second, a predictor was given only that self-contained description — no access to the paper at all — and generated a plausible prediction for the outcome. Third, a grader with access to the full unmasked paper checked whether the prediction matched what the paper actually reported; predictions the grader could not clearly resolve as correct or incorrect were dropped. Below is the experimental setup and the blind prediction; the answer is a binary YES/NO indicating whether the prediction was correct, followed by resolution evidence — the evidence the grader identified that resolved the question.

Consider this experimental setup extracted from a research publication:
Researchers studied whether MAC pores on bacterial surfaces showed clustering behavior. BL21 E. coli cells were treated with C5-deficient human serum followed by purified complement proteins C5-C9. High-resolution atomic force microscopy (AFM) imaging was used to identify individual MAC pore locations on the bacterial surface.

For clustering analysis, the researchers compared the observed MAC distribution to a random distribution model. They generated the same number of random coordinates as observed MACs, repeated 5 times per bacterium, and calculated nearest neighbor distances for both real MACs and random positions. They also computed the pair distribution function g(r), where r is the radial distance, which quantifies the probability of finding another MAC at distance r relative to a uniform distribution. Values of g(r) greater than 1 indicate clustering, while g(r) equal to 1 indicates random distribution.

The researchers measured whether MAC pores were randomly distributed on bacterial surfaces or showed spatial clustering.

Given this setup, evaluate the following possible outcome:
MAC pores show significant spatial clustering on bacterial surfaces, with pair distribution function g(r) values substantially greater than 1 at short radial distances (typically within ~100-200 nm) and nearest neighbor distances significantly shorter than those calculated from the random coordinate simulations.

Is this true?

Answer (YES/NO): NO